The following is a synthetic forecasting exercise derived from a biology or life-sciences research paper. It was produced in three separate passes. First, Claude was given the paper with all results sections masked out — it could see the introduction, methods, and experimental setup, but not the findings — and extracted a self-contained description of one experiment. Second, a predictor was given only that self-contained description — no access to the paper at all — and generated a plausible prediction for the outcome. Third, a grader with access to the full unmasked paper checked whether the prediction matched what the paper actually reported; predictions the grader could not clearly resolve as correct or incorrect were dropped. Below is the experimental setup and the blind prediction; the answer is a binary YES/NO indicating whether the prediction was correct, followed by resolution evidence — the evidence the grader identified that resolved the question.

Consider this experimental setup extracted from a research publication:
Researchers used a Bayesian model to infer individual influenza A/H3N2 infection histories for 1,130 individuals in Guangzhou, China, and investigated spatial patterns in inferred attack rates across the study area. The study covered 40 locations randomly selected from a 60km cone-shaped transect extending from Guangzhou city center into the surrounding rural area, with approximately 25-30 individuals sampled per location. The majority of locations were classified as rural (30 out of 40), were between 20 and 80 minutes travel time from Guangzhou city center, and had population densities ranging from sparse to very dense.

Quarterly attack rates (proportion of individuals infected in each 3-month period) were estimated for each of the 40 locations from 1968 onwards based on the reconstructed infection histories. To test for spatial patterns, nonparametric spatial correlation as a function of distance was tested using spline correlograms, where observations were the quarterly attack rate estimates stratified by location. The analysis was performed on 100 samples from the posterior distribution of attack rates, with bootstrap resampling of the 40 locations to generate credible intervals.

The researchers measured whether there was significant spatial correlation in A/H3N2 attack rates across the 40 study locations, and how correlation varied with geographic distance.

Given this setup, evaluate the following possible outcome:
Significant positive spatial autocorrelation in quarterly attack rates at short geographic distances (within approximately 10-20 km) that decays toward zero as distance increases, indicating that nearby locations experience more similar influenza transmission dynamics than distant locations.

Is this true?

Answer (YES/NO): NO